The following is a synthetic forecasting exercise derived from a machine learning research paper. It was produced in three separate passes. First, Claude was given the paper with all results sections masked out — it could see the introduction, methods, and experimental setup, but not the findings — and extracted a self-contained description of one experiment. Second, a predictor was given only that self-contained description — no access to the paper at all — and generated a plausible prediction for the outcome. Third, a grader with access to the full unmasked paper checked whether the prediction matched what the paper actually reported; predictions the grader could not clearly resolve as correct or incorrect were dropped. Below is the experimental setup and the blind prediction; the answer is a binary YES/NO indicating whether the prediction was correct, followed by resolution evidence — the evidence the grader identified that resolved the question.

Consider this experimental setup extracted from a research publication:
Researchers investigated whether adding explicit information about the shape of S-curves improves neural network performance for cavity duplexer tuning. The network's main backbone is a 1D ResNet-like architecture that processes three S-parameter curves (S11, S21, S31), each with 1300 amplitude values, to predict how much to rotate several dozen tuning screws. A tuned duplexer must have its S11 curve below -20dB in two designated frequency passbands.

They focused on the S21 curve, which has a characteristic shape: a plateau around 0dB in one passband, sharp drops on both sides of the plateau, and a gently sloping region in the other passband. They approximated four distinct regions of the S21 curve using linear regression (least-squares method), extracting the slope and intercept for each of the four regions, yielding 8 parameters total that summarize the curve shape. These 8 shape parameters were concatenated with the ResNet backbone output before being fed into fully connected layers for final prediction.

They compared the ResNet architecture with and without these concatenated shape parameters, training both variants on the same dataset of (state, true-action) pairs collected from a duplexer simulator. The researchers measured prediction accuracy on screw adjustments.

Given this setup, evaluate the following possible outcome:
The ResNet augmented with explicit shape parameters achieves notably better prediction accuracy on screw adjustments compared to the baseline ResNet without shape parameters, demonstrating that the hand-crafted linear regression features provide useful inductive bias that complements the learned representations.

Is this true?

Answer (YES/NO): YES